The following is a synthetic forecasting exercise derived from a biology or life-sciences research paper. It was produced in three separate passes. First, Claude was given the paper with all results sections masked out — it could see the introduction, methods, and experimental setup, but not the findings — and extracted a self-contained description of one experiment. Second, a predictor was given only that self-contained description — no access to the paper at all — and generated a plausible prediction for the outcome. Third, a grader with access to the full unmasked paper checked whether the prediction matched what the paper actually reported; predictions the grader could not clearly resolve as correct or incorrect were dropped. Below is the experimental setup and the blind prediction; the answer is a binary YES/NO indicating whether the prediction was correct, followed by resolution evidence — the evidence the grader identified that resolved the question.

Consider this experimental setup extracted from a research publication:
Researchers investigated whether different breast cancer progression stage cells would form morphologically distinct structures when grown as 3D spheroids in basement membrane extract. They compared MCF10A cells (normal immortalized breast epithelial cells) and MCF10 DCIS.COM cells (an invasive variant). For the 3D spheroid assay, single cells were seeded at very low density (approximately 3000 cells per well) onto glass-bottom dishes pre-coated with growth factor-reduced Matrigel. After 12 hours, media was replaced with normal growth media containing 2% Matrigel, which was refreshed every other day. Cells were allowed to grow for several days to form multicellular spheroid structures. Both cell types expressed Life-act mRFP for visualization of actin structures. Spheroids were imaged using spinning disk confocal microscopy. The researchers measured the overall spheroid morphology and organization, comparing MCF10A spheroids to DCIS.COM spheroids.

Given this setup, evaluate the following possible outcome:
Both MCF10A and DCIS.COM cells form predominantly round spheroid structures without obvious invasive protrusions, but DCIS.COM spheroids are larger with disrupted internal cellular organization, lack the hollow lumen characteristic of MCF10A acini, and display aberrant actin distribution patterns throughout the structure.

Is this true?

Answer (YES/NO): NO